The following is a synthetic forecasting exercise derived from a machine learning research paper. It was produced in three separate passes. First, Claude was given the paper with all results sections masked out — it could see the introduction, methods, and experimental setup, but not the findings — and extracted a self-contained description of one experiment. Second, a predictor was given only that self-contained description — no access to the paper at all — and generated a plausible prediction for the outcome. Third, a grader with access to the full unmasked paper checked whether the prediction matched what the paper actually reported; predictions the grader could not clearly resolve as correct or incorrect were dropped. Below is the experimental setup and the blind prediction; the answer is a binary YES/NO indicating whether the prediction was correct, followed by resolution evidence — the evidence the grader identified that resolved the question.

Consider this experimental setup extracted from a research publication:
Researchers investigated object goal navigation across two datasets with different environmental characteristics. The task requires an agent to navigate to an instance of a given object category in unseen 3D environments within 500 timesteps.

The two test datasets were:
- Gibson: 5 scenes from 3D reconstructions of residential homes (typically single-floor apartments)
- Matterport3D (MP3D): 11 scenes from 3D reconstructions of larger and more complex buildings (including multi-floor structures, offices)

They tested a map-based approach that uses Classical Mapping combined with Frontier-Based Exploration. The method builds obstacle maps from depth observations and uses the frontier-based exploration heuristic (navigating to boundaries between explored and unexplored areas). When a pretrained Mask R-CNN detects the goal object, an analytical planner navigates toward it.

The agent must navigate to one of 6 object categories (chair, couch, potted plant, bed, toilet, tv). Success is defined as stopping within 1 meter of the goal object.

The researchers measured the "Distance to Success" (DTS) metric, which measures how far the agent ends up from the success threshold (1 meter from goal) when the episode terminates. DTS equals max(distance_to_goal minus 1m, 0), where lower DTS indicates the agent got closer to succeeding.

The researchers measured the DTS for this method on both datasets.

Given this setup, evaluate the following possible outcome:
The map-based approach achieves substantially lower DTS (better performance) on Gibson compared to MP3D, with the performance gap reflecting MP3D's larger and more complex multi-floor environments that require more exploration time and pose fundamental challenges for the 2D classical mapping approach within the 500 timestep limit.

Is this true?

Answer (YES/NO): YES